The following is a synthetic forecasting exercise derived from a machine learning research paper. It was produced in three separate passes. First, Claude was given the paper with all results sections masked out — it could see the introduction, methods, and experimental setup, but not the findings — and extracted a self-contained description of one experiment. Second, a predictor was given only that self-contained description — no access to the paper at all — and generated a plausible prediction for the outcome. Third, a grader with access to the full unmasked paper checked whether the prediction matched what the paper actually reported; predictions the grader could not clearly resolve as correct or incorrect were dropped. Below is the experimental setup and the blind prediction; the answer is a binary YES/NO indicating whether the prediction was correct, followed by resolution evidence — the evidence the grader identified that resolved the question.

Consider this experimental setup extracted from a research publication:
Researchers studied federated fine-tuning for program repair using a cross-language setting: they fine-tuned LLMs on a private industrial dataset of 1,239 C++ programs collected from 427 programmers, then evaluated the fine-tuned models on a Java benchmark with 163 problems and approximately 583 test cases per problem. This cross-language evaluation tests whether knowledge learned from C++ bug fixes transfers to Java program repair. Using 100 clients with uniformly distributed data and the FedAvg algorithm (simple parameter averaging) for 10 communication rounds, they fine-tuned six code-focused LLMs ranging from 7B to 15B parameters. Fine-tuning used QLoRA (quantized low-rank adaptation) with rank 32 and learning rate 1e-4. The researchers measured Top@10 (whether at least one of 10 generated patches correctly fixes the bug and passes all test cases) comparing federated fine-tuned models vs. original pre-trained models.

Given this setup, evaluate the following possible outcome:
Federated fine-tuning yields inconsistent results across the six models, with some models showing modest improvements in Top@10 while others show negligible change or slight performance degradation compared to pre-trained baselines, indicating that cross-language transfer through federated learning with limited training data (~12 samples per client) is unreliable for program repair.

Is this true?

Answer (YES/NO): NO